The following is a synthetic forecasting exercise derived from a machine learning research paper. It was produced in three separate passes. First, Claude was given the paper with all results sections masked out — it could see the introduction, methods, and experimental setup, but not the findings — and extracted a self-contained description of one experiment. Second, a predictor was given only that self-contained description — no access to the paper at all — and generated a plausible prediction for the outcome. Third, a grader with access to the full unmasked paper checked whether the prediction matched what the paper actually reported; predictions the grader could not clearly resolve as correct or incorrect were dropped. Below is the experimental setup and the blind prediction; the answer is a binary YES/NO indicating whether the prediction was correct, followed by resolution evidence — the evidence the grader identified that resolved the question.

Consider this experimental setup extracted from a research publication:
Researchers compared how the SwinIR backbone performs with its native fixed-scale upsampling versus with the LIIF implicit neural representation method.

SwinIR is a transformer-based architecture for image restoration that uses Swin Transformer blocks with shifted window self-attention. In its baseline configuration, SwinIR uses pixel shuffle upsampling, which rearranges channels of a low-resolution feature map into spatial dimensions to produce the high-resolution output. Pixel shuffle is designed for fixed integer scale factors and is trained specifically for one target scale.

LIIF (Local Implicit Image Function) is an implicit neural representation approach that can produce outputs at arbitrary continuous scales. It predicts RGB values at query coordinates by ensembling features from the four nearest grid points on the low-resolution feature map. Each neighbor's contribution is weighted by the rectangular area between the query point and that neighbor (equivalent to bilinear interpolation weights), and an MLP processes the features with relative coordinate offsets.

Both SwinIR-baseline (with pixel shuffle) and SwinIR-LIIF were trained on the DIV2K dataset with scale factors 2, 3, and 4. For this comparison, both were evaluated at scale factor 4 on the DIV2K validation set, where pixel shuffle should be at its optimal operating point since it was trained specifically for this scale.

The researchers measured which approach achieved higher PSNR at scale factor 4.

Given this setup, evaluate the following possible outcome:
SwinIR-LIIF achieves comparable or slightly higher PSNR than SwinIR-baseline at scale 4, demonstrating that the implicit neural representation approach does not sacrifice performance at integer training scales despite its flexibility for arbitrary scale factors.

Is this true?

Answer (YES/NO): YES